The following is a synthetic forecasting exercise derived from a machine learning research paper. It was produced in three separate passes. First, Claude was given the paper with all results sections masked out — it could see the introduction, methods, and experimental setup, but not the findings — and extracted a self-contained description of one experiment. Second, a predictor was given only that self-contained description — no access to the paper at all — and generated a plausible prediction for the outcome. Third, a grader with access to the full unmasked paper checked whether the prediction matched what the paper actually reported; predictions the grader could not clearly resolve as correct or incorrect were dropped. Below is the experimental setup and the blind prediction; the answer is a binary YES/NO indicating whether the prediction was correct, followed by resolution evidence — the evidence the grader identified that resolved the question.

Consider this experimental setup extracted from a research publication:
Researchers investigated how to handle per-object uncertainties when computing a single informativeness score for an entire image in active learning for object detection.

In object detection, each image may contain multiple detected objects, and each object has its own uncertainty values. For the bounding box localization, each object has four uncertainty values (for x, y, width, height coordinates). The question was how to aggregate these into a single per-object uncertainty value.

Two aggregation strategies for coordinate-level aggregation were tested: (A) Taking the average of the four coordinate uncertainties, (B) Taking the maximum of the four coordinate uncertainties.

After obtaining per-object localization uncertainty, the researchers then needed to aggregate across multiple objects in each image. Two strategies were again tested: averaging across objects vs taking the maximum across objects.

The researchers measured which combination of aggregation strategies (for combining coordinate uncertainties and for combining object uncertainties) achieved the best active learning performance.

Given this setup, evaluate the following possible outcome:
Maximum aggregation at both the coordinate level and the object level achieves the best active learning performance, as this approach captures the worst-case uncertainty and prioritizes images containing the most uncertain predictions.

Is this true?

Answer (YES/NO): YES